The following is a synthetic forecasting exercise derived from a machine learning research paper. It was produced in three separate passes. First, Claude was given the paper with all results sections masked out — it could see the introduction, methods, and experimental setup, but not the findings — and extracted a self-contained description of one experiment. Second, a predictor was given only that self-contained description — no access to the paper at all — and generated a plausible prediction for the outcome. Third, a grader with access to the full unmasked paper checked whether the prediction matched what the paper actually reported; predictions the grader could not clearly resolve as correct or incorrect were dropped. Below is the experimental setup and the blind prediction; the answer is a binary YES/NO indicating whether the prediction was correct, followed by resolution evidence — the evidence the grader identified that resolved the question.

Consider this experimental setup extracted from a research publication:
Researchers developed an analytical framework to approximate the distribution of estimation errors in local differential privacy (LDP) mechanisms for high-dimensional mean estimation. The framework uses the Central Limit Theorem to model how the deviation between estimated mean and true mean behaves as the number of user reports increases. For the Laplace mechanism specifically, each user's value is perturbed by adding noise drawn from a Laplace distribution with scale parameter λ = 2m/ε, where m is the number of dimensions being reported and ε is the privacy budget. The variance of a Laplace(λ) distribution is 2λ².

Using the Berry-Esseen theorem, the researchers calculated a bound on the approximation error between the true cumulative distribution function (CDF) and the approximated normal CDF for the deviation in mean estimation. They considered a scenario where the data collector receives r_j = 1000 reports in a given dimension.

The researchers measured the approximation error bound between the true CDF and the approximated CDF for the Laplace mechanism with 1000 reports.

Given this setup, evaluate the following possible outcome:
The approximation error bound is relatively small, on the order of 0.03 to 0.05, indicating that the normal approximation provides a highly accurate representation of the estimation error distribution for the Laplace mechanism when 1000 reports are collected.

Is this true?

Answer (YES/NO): NO